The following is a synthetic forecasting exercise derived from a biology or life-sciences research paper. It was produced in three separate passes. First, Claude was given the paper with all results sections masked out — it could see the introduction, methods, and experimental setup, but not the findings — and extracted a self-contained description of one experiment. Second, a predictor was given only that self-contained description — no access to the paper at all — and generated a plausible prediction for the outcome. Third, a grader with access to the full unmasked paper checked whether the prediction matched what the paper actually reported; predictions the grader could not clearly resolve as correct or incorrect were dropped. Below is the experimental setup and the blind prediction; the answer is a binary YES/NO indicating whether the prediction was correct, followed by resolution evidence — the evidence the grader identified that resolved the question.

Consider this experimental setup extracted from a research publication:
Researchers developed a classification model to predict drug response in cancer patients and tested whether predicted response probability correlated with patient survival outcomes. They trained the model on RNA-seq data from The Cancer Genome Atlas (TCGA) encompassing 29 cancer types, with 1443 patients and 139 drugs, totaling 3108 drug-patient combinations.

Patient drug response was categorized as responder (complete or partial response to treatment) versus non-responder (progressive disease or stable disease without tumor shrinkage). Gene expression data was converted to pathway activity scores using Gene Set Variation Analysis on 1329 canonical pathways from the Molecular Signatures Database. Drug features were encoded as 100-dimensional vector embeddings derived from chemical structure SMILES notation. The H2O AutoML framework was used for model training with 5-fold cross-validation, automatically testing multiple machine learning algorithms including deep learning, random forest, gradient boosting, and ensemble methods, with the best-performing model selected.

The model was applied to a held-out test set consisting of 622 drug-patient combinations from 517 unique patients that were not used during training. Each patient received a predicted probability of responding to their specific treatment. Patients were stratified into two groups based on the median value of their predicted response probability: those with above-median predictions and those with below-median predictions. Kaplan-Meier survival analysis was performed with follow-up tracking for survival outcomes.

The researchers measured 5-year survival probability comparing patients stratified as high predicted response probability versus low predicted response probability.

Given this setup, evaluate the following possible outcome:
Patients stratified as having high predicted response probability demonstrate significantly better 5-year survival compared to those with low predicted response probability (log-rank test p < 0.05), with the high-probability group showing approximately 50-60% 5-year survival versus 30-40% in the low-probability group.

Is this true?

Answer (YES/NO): NO